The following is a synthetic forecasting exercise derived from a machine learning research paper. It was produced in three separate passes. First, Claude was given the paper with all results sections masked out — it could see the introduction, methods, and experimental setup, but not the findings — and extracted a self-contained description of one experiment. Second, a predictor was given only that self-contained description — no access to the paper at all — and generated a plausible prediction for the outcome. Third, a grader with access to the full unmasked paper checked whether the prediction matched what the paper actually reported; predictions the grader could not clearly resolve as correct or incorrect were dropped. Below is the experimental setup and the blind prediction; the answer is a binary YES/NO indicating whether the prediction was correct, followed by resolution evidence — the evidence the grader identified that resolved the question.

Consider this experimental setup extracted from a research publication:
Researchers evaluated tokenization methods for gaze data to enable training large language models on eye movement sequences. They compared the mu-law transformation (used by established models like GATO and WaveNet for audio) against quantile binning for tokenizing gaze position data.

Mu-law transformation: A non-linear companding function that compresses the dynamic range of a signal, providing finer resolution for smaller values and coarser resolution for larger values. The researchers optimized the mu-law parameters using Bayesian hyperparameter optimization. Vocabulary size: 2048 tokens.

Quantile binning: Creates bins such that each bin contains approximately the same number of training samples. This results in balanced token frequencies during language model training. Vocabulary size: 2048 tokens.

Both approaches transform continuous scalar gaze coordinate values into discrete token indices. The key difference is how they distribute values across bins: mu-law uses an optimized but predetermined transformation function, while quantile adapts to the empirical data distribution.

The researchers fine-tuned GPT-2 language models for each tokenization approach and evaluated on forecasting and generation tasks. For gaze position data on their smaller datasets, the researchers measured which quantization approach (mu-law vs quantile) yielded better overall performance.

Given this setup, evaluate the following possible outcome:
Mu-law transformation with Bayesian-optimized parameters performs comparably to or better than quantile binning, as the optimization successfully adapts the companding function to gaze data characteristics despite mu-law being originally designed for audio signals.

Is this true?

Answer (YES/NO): NO